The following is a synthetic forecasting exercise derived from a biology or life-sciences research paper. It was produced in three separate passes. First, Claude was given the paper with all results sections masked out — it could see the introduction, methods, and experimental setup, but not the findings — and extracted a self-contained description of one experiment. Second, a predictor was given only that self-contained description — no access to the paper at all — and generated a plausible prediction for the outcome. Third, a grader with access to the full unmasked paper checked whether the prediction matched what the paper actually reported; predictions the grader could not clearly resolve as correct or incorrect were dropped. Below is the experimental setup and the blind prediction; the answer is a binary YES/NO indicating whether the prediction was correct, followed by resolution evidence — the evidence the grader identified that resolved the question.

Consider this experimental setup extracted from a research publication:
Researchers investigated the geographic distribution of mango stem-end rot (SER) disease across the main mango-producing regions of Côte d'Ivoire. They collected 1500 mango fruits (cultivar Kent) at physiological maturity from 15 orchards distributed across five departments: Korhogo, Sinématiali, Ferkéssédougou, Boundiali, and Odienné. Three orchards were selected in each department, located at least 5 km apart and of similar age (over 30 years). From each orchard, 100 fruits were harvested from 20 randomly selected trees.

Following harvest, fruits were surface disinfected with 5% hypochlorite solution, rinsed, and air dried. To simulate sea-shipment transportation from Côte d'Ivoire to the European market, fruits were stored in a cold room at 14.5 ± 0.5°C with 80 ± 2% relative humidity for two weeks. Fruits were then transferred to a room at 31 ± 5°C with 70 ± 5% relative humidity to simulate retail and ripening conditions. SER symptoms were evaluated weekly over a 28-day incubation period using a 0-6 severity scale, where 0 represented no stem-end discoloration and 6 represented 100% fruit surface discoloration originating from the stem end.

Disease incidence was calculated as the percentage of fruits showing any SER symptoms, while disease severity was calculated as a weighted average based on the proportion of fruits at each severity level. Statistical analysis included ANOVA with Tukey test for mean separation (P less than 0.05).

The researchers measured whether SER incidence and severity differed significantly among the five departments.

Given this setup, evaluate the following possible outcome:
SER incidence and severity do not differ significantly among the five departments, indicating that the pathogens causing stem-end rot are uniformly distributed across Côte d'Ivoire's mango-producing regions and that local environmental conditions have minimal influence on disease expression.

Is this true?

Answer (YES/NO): NO